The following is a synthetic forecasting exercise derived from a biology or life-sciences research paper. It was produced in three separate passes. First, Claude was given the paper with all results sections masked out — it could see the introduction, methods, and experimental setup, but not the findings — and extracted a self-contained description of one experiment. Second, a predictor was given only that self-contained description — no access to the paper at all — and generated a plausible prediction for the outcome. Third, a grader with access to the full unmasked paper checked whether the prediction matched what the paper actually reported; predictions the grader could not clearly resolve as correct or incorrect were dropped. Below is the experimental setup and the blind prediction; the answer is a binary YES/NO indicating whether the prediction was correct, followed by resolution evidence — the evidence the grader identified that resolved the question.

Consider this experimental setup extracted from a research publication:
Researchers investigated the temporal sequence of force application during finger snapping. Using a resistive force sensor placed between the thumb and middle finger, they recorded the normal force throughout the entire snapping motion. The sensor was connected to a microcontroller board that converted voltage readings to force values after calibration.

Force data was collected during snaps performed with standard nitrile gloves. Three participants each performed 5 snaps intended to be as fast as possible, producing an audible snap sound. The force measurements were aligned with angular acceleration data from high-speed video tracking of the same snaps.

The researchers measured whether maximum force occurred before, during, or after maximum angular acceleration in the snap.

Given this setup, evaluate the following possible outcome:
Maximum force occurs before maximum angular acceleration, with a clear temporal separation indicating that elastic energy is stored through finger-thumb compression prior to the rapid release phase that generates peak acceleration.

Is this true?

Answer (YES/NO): YES